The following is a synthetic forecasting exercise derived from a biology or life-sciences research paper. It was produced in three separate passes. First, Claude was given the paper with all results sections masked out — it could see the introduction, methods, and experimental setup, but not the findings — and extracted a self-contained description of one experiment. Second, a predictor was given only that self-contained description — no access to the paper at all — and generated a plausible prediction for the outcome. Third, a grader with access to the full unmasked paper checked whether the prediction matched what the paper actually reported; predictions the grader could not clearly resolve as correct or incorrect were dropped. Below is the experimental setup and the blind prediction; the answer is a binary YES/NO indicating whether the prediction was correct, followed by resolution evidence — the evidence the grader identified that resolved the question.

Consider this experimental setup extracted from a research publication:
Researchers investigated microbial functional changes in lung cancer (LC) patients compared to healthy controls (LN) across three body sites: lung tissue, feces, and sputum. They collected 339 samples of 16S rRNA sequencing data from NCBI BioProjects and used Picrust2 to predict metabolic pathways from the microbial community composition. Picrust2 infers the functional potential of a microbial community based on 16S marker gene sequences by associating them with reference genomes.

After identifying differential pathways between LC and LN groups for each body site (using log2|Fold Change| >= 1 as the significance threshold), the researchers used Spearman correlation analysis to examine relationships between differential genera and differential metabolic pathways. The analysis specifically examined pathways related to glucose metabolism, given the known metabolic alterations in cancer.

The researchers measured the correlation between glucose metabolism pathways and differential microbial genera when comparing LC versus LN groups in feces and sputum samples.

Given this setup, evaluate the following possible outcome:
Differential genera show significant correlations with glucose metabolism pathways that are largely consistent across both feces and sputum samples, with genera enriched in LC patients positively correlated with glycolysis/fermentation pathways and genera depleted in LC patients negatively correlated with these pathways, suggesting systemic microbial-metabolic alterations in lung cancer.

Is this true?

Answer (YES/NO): NO